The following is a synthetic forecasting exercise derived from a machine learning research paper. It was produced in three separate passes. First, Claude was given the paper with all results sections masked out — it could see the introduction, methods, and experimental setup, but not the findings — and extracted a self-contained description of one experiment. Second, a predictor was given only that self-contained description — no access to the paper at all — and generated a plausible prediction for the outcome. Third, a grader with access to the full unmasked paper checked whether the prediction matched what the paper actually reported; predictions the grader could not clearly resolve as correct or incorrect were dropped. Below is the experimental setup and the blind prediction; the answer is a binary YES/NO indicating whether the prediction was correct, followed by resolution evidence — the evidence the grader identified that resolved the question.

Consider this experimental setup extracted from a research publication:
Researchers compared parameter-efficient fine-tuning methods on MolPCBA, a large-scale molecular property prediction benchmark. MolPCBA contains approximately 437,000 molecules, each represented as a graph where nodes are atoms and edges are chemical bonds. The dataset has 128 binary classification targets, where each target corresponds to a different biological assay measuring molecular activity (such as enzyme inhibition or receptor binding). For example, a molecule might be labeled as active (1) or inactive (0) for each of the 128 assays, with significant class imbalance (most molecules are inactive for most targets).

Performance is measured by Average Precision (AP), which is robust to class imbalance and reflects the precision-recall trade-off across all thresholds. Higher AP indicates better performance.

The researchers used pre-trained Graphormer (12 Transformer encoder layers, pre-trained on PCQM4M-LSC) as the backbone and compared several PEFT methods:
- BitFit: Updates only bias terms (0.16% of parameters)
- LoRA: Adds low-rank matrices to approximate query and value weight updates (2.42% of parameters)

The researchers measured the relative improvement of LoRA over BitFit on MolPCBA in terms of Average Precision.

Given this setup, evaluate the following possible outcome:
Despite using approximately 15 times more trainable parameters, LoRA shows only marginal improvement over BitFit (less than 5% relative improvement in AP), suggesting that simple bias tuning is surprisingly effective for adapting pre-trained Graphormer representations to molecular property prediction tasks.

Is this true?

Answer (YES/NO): NO